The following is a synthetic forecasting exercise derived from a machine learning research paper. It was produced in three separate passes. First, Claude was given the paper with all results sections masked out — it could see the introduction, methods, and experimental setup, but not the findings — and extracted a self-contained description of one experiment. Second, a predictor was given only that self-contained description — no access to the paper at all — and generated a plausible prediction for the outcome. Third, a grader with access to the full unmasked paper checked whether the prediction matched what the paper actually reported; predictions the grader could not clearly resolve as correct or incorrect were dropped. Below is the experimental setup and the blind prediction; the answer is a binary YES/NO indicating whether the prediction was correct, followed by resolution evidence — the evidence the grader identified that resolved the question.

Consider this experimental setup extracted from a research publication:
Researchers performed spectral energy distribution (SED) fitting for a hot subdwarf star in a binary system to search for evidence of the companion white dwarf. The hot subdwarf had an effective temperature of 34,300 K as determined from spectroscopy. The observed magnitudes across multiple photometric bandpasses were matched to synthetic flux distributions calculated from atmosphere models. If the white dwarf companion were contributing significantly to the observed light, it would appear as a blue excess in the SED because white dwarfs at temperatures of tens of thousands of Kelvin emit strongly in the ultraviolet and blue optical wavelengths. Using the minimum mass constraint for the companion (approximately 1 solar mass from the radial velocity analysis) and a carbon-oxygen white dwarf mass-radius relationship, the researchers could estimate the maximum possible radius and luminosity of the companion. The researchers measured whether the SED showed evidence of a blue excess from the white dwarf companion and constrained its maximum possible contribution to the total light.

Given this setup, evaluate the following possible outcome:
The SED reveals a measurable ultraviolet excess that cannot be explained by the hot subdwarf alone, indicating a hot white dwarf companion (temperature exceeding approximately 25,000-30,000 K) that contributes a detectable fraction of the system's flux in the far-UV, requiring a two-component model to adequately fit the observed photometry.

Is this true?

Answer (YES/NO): NO